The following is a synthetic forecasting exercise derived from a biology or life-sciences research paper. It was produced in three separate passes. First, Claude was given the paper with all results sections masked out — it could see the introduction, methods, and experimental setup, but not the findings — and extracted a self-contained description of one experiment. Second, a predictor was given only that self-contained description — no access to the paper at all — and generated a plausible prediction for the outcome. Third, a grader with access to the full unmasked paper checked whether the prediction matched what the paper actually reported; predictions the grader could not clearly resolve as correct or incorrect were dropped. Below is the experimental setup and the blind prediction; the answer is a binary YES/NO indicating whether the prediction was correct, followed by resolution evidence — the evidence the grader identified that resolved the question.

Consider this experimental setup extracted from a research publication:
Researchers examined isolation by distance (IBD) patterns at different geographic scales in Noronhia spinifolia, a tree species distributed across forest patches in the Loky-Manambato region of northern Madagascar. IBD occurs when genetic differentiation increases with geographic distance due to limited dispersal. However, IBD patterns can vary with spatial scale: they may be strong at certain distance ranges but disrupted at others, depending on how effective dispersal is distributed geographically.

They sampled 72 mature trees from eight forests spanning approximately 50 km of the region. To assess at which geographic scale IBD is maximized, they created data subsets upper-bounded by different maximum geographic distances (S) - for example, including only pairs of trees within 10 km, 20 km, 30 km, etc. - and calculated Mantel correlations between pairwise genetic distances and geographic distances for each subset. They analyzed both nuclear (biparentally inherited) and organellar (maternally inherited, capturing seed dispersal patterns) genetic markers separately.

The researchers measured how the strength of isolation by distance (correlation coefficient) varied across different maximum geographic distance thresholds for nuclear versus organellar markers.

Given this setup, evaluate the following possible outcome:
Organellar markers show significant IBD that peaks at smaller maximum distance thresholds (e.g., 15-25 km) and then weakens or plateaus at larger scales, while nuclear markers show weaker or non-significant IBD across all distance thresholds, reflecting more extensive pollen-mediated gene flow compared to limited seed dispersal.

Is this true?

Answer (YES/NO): NO